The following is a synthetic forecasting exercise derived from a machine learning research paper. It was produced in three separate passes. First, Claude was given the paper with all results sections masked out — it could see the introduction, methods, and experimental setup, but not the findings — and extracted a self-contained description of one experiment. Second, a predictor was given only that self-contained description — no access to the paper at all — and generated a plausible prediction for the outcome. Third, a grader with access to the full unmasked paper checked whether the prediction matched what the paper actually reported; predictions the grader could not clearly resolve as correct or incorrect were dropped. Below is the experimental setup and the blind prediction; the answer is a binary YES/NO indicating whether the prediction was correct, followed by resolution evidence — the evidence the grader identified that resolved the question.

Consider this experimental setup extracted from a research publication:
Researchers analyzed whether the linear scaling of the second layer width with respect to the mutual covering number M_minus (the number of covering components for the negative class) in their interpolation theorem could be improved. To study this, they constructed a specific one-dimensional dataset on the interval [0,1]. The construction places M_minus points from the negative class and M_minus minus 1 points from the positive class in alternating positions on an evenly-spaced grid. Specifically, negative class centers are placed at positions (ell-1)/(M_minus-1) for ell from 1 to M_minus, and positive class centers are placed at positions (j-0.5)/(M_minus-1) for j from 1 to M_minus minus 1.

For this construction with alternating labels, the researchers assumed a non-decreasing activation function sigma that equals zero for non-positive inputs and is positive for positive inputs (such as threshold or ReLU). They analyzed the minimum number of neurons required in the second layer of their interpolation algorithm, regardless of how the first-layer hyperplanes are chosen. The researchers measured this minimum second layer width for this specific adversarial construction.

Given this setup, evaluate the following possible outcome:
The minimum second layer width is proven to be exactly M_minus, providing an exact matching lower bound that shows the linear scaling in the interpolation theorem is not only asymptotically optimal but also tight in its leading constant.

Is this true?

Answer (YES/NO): YES